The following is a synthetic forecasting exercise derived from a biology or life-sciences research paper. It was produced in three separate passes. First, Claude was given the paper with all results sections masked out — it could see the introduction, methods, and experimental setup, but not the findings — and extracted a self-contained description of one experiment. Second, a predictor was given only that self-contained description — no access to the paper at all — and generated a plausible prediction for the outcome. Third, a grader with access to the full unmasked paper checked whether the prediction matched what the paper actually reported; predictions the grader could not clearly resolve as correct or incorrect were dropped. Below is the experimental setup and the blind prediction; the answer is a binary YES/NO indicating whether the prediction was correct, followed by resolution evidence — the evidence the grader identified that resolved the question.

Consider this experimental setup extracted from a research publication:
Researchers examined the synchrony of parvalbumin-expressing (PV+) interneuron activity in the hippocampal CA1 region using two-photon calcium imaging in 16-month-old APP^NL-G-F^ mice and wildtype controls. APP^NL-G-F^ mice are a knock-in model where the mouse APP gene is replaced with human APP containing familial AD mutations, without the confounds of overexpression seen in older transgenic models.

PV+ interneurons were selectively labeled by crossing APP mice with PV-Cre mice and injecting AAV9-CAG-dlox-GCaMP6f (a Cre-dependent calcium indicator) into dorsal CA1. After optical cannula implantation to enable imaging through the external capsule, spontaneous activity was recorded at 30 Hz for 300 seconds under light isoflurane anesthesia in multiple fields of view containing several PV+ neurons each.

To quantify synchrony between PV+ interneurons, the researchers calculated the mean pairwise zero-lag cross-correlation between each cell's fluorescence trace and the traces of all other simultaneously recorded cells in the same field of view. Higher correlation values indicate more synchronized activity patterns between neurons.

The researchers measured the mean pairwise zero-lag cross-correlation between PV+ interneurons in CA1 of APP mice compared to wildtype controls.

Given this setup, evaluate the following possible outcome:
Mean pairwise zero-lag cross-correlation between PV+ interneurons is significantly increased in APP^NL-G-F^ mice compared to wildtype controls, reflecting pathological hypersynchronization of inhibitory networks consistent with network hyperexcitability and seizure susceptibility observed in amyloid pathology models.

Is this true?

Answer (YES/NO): YES